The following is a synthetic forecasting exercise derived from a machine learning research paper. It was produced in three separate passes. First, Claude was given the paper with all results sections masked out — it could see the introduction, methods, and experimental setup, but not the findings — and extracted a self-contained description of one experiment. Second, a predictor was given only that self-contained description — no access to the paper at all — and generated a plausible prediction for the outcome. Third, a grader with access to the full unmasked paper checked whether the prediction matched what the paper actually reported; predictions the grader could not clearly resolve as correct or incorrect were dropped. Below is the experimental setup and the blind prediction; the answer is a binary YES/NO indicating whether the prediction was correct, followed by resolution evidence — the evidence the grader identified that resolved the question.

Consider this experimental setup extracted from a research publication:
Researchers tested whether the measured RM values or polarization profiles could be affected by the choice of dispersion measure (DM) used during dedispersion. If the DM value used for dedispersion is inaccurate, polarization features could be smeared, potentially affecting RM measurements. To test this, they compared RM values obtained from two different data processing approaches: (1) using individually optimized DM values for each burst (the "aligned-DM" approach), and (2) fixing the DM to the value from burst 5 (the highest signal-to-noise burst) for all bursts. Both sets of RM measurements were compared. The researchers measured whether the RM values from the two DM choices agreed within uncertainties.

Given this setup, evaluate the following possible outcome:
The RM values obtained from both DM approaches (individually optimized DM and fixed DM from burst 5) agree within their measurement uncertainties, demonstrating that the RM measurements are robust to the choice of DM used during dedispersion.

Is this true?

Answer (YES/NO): YES